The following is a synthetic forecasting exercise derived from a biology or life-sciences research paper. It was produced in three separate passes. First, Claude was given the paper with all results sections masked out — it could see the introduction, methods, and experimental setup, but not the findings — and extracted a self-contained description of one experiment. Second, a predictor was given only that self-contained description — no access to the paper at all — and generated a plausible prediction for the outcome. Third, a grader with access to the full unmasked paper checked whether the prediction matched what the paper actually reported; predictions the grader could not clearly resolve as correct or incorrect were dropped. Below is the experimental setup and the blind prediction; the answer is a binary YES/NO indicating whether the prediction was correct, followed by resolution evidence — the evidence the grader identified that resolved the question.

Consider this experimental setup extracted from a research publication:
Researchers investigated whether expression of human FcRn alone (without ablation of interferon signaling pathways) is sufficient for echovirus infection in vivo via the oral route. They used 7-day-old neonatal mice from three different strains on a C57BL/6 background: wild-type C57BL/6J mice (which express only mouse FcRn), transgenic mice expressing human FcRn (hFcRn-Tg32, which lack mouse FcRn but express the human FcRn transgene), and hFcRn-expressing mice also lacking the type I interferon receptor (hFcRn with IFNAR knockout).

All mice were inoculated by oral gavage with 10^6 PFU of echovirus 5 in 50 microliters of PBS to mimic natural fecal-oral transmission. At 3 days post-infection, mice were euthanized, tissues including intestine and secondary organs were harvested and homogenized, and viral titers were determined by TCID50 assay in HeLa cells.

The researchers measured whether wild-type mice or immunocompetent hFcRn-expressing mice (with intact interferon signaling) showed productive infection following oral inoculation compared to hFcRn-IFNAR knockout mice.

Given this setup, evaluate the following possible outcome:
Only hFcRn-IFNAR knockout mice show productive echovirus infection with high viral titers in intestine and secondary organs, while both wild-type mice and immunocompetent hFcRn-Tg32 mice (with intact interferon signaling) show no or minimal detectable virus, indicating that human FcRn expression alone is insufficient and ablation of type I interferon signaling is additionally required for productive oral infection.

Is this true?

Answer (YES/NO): YES